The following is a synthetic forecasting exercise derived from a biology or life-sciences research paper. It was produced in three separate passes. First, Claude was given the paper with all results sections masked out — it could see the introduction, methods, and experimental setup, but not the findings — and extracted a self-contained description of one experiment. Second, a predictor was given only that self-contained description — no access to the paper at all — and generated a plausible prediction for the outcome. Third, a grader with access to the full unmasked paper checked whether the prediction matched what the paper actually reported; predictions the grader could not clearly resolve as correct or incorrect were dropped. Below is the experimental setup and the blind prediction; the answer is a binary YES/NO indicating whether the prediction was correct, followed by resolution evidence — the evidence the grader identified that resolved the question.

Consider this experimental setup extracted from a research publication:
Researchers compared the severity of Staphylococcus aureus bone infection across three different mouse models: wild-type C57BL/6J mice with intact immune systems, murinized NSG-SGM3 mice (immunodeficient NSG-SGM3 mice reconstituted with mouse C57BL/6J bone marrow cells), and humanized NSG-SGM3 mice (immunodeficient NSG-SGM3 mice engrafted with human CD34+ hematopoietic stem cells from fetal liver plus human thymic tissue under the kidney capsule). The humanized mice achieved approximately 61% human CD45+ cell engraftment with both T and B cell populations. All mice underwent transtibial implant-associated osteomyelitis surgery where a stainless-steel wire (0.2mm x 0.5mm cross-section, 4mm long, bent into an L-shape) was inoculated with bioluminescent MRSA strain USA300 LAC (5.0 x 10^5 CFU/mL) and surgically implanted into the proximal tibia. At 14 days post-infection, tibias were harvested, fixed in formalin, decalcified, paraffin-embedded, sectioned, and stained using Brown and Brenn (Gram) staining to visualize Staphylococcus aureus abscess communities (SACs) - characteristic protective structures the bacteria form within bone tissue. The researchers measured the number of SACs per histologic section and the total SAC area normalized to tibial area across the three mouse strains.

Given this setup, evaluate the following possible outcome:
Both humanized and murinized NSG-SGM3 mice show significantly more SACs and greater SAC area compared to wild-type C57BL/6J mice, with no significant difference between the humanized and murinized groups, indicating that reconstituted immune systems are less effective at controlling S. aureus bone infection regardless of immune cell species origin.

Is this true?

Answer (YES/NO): NO